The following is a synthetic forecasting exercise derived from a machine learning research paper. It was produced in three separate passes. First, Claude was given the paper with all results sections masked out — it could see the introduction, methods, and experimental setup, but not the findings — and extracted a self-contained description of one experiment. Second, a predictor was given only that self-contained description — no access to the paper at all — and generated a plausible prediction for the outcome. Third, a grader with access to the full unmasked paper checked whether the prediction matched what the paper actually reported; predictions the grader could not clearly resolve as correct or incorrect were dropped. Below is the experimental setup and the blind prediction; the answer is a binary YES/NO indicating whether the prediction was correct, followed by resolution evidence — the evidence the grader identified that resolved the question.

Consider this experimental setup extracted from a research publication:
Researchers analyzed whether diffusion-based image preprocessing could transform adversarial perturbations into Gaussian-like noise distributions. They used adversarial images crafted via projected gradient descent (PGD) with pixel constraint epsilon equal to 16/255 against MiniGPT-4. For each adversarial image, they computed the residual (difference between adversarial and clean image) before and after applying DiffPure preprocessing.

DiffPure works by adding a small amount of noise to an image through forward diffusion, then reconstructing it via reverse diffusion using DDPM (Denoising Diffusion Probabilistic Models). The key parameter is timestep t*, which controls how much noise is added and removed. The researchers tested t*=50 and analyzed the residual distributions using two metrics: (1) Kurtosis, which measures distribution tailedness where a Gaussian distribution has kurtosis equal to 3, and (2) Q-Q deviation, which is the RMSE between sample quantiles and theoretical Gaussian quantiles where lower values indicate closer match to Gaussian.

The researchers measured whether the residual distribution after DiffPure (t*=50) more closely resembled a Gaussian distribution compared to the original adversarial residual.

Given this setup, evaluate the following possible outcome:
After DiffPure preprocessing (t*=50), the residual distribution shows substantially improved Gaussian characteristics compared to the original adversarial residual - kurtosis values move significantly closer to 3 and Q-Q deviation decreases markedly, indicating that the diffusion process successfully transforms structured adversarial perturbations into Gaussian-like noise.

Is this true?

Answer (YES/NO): YES